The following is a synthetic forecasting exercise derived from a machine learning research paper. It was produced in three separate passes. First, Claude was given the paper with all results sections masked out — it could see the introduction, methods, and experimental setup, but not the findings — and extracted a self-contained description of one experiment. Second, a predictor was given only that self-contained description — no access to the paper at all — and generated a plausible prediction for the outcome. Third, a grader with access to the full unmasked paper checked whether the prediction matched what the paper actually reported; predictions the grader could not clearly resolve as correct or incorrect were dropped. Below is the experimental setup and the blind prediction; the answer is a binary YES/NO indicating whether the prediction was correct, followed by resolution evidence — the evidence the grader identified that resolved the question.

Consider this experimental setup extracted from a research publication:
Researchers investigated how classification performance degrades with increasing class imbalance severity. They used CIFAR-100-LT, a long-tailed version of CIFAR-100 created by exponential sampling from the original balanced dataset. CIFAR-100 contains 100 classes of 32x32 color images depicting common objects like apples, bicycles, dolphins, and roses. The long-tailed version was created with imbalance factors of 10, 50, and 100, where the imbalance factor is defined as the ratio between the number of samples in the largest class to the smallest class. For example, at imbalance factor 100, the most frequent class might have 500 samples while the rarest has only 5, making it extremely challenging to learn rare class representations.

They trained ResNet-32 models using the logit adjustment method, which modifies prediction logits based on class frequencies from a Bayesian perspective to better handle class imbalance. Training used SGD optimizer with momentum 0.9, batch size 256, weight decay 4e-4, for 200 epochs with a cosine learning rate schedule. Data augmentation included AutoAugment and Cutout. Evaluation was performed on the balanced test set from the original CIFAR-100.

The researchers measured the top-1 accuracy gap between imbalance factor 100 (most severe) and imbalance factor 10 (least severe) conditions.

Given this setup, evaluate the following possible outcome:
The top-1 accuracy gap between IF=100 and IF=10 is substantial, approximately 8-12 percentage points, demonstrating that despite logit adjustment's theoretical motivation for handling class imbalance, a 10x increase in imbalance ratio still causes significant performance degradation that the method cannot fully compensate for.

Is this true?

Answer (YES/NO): NO